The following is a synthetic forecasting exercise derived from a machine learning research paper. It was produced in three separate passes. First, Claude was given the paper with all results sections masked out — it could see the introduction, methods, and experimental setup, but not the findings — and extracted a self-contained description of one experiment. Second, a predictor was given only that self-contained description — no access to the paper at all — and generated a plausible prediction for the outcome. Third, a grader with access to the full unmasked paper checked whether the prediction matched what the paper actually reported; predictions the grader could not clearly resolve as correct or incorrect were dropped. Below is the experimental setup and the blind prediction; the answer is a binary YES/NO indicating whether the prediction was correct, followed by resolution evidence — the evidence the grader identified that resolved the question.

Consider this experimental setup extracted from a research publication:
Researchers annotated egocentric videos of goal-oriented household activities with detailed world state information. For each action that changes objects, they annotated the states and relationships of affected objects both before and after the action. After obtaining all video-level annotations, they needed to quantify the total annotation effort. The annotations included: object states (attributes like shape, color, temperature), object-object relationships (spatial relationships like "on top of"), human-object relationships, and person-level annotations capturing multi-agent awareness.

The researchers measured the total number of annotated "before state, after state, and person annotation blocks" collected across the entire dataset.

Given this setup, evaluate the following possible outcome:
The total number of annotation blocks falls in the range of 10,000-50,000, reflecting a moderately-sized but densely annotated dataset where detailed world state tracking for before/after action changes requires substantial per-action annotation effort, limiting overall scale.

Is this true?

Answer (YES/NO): YES